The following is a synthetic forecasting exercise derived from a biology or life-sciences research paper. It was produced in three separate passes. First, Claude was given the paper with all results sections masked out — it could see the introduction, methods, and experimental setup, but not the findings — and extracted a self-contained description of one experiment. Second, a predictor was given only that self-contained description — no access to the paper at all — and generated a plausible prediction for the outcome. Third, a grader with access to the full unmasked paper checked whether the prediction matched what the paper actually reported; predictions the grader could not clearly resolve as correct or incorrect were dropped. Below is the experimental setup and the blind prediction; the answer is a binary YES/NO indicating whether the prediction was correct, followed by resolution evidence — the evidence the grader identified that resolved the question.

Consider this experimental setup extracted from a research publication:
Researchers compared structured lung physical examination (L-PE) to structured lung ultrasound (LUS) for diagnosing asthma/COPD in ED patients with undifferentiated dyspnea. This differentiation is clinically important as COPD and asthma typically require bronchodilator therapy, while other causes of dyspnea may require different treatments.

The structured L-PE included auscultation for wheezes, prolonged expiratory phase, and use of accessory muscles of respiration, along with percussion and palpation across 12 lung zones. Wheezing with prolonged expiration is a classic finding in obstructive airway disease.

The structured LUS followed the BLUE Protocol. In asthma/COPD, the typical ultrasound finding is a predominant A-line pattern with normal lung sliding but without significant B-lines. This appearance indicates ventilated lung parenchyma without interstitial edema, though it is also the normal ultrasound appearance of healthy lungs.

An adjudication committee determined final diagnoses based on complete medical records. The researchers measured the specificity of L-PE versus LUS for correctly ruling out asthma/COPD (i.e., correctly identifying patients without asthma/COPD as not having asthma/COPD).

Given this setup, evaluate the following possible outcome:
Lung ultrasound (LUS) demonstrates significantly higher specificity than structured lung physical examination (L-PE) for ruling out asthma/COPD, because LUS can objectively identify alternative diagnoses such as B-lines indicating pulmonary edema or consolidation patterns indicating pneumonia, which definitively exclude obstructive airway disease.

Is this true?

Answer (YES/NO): NO